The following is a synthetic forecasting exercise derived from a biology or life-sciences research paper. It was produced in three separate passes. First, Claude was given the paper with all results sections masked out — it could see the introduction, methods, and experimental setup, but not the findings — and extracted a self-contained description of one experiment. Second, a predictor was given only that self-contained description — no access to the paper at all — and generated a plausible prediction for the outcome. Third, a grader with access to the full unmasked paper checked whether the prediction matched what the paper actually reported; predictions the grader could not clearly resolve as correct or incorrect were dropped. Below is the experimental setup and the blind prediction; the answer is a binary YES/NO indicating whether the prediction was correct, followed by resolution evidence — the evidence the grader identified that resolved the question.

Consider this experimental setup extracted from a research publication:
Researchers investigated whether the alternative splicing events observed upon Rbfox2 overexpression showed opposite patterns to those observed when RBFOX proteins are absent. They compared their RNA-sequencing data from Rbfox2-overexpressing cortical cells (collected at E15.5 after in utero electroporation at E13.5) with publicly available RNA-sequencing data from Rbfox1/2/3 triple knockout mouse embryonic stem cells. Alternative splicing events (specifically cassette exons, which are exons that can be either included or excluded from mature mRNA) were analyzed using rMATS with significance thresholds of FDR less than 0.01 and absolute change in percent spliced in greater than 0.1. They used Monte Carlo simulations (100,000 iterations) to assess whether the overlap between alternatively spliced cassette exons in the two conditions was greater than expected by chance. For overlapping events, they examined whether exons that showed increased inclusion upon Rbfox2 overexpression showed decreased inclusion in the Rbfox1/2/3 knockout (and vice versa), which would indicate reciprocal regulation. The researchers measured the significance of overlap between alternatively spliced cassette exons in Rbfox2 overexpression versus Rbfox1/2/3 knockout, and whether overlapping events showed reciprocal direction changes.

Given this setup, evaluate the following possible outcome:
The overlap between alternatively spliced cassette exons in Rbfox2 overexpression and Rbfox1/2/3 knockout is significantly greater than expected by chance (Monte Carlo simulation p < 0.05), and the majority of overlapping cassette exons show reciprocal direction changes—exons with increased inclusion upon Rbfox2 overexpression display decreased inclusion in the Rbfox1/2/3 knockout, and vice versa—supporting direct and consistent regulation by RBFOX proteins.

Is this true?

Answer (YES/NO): YES